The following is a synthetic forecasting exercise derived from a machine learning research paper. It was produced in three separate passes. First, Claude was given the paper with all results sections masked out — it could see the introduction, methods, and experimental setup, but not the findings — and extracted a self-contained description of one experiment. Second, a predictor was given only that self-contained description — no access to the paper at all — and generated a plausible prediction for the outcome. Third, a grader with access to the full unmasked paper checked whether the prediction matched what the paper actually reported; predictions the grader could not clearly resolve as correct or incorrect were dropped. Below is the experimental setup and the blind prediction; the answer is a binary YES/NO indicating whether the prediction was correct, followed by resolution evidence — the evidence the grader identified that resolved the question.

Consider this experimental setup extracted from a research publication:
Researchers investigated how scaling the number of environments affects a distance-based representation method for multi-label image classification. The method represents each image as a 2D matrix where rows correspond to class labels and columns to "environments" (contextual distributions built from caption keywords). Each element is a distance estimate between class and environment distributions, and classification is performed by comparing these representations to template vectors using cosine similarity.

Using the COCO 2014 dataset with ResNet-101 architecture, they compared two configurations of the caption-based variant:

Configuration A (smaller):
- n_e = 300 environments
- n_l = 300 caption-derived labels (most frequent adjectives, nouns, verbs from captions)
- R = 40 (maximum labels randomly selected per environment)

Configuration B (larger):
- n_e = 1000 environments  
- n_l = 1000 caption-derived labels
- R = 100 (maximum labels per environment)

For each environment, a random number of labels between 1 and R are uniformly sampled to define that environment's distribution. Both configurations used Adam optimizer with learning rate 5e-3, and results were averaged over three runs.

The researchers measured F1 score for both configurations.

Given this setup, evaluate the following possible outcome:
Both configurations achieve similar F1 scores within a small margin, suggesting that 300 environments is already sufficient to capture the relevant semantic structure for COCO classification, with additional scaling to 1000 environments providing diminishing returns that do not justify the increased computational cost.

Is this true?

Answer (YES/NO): NO